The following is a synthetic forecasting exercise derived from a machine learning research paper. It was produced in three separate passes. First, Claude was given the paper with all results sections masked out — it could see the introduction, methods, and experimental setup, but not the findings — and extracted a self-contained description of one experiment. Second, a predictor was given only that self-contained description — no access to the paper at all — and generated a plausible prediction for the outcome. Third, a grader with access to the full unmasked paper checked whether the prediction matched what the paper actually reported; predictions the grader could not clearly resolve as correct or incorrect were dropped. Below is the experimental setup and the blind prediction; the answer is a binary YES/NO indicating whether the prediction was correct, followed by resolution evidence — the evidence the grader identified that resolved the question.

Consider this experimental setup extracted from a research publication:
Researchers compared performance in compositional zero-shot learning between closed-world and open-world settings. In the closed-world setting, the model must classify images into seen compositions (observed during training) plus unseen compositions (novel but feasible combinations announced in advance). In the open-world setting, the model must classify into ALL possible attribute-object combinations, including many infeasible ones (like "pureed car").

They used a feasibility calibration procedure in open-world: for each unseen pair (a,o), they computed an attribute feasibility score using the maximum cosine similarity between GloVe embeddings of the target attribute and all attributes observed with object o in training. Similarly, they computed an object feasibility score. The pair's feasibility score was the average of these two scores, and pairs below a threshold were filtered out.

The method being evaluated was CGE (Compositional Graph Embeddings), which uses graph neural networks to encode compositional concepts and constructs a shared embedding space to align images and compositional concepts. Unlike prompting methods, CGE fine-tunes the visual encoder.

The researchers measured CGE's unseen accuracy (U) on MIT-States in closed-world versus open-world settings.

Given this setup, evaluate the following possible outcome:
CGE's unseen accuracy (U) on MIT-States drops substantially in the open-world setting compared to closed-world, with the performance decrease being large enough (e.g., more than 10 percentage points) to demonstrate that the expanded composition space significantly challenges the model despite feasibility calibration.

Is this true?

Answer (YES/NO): YES